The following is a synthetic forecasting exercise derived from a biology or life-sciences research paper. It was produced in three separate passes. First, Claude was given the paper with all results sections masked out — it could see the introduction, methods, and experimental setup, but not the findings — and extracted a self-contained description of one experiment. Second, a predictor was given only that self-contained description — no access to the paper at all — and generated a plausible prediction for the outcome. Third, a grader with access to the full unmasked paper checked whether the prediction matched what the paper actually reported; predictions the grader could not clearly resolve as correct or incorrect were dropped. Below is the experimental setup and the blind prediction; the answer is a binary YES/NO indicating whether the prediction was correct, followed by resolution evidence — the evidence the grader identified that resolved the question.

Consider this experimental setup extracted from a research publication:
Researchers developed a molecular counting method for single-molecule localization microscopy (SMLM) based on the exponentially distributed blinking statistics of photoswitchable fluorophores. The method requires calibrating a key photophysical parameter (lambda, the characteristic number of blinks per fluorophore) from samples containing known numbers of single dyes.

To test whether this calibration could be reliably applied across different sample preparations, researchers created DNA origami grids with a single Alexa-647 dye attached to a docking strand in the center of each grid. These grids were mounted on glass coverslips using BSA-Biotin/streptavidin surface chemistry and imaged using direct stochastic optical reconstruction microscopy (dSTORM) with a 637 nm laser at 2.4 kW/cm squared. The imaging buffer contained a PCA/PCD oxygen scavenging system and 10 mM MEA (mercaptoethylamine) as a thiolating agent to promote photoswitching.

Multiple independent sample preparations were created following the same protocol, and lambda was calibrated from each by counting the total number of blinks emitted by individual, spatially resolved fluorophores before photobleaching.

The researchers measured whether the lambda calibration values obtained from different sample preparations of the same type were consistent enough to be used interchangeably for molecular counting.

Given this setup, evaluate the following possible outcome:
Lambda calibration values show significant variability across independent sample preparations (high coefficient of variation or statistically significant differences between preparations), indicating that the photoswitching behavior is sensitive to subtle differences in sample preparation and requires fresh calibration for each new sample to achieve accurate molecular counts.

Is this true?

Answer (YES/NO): YES